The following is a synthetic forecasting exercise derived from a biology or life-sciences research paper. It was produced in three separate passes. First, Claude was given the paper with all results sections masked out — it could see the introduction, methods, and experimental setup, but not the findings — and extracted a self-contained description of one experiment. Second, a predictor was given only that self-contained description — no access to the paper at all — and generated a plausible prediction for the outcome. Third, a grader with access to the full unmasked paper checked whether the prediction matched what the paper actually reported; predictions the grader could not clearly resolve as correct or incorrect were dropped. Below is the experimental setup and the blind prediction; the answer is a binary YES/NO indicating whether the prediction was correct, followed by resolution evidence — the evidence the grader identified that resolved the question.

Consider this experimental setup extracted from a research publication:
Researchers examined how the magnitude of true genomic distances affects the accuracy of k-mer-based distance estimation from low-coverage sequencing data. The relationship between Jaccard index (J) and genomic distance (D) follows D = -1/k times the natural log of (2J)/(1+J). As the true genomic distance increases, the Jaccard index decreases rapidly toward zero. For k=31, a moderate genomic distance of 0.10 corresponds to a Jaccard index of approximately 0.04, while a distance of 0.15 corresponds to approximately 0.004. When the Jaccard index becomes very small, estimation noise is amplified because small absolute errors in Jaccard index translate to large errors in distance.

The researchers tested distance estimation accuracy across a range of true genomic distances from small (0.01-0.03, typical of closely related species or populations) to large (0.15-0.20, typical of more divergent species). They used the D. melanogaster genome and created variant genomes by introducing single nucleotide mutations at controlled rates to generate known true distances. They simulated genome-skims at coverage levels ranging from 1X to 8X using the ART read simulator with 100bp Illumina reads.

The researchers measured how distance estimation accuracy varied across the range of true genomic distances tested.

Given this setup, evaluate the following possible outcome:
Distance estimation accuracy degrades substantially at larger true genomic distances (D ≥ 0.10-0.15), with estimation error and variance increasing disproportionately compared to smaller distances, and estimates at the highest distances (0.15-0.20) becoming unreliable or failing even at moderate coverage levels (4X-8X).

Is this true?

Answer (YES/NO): NO